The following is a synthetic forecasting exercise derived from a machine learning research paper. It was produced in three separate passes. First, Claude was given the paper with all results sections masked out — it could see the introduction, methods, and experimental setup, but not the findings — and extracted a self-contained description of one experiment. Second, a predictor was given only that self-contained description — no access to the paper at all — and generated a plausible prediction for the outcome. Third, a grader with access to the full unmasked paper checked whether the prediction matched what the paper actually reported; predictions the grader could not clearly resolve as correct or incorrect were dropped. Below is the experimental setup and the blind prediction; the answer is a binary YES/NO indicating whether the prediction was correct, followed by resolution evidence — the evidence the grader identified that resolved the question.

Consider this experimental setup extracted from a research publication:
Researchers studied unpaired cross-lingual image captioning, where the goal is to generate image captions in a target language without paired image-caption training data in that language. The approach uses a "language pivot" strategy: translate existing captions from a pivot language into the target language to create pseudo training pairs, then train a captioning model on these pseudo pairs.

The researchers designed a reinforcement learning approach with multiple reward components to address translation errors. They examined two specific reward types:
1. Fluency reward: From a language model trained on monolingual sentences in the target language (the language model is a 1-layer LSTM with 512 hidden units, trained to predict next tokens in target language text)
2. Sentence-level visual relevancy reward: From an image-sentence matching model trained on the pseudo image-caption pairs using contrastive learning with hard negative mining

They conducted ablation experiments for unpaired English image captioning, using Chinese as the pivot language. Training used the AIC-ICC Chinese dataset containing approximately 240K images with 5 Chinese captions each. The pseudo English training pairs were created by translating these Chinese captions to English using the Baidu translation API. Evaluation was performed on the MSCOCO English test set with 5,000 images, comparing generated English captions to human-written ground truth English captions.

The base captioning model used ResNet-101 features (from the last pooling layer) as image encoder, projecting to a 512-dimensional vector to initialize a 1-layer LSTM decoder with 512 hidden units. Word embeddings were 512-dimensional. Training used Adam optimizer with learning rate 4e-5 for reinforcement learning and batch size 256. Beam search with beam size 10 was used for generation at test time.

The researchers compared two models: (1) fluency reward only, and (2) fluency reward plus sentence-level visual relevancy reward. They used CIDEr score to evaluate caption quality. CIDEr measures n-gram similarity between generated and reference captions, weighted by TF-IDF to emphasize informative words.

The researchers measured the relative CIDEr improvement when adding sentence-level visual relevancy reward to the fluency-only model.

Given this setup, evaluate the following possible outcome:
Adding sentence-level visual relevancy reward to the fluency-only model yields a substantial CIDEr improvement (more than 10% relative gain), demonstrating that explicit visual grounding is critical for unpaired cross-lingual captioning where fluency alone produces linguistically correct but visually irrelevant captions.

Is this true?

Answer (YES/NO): YES